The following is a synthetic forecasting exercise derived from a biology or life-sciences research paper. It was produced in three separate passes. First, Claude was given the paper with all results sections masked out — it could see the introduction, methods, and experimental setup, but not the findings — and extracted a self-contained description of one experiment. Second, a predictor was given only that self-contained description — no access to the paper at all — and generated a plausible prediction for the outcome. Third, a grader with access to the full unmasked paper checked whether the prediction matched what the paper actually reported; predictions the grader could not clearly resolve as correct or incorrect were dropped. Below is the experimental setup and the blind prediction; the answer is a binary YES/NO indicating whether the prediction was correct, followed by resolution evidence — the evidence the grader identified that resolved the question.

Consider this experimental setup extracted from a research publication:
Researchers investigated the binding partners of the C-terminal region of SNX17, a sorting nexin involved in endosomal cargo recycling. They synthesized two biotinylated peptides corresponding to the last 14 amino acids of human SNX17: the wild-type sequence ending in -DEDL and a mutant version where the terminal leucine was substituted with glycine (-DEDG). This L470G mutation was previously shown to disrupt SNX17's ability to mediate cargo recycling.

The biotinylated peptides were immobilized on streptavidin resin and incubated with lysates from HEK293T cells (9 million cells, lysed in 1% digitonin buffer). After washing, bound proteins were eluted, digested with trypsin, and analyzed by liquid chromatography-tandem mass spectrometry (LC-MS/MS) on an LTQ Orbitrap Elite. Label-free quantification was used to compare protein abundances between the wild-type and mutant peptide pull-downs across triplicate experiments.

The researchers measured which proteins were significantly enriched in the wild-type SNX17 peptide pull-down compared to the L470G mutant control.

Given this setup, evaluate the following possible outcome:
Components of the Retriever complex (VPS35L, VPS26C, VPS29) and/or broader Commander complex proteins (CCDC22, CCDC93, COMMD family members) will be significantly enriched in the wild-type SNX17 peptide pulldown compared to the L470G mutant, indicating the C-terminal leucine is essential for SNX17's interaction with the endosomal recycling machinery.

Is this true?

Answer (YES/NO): YES